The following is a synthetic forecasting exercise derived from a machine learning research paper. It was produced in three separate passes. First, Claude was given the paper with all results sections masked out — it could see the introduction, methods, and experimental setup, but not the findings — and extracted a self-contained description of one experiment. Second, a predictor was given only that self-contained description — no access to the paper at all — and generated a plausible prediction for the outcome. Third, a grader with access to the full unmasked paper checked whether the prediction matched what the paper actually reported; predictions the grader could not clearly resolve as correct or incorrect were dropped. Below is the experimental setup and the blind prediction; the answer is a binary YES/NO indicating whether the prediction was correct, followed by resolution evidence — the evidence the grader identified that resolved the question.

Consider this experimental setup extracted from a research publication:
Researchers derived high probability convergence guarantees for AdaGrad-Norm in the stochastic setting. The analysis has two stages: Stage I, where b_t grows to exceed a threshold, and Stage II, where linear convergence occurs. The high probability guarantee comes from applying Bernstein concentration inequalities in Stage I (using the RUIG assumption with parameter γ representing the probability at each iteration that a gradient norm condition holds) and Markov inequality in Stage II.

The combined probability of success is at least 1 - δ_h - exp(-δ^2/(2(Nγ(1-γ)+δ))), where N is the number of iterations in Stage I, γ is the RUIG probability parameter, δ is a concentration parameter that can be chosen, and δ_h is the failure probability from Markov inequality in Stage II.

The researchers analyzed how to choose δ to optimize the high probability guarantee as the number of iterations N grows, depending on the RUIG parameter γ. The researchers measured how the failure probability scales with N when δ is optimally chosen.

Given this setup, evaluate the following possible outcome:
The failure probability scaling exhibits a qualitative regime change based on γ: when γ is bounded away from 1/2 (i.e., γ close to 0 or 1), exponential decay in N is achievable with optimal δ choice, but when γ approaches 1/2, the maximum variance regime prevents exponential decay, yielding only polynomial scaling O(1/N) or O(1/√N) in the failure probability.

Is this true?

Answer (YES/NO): NO